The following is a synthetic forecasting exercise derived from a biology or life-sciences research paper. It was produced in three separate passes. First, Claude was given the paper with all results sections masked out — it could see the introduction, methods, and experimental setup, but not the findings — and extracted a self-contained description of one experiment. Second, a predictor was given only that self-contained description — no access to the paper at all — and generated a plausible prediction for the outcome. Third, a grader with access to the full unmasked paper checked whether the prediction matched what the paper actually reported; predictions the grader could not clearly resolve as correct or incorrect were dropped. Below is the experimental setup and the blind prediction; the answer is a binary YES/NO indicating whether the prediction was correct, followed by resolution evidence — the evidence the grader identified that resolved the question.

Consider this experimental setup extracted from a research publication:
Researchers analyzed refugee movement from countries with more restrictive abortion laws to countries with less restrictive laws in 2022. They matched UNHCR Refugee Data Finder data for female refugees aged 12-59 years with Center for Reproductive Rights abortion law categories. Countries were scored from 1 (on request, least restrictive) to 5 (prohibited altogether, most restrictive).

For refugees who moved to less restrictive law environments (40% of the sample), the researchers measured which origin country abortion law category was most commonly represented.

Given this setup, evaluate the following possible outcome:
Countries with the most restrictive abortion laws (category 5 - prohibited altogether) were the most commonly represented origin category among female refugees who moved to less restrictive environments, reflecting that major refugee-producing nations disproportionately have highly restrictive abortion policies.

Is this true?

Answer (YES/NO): NO